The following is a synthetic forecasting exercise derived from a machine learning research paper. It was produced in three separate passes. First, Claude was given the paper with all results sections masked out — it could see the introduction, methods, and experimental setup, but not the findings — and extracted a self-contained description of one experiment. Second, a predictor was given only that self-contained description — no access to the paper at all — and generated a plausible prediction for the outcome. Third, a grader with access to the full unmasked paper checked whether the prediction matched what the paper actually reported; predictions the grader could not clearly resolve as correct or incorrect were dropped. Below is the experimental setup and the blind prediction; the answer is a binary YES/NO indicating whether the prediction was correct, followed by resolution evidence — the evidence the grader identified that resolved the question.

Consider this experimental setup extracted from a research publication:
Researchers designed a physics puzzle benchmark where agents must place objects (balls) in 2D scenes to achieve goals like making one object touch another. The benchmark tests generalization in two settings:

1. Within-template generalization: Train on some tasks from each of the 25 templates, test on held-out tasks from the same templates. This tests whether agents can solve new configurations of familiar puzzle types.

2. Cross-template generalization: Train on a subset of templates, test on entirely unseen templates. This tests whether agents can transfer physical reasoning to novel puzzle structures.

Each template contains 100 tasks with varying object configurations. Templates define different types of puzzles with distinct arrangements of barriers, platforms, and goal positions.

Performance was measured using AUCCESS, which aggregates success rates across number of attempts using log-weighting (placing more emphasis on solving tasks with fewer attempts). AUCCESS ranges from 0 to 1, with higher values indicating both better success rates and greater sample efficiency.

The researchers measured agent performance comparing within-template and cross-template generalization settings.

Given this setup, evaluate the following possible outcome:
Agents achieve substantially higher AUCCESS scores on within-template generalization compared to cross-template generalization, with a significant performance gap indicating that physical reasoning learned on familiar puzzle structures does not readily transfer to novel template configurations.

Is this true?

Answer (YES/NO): YES